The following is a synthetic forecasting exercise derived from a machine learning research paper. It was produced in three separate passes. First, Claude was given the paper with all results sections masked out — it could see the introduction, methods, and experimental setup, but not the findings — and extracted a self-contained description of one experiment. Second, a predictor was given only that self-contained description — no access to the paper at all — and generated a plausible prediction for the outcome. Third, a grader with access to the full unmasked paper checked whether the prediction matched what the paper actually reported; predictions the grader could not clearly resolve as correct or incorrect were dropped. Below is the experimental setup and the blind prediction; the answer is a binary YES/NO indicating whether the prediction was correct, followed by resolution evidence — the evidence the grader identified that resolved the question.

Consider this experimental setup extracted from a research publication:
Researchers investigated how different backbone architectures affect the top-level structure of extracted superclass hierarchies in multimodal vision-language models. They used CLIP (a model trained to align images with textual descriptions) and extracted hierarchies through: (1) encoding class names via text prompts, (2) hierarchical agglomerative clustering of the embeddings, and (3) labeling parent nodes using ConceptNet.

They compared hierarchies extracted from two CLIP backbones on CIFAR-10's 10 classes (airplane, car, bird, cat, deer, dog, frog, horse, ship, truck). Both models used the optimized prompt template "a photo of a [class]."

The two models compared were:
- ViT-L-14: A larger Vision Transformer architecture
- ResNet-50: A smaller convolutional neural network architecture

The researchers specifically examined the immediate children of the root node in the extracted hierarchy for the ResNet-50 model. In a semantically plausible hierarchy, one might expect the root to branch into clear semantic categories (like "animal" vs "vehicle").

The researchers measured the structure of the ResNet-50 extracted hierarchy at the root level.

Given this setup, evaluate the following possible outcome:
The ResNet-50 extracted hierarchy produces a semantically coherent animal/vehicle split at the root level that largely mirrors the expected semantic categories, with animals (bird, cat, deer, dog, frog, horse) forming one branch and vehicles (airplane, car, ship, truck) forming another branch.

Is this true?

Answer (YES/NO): NO